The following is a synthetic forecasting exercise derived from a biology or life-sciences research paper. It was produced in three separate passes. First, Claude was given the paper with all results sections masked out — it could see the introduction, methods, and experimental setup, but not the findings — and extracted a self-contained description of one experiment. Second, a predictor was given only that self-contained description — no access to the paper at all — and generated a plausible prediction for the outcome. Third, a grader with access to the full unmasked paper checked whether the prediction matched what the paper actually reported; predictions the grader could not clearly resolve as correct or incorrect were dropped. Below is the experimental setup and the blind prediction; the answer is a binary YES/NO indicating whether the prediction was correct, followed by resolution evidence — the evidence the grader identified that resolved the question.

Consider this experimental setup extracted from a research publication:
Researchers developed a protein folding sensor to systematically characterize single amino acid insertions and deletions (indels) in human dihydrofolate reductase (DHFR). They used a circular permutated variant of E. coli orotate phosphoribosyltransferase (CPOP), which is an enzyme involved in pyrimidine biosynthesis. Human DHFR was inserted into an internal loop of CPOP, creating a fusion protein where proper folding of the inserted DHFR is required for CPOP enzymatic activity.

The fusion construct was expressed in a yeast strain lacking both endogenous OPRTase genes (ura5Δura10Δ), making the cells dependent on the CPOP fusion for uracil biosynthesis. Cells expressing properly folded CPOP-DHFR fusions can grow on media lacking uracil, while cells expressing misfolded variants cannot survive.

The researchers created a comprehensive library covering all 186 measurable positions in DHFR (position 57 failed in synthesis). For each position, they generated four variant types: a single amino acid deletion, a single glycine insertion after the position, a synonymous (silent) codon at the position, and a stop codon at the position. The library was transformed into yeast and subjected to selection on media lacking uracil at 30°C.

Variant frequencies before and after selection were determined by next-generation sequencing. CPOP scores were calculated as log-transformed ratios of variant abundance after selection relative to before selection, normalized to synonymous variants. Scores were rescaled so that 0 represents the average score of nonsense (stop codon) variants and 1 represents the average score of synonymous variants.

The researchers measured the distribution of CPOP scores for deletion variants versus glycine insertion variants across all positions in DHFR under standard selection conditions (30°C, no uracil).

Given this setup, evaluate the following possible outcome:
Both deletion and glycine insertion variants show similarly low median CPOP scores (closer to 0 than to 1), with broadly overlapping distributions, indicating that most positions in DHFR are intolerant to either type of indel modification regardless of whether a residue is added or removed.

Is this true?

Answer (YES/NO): NO